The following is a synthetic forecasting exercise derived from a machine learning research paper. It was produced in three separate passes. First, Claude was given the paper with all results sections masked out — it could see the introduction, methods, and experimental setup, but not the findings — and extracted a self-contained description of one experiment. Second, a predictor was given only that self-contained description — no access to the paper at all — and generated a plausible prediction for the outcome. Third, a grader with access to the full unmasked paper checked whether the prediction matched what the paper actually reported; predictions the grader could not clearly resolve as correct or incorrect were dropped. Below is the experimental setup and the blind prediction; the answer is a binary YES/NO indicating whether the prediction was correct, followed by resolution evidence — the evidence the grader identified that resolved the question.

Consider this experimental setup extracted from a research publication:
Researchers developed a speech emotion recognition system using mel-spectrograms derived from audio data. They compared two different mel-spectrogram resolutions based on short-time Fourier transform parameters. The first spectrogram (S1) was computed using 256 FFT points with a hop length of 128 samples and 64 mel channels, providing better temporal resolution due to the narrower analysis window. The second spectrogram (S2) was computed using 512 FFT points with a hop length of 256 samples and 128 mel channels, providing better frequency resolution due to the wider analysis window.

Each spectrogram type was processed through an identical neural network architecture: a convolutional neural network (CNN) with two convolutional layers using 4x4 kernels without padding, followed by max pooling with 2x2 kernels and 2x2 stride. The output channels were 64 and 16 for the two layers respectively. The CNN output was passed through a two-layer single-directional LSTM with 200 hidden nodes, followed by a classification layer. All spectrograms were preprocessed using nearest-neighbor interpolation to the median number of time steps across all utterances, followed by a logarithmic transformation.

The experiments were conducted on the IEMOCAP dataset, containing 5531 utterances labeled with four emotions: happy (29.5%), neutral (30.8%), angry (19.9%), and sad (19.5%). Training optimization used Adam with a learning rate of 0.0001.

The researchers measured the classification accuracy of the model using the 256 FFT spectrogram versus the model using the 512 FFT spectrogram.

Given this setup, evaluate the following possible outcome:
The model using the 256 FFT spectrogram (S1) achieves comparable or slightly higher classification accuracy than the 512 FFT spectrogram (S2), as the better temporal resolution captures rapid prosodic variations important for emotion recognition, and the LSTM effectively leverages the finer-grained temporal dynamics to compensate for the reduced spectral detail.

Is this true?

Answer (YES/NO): YES